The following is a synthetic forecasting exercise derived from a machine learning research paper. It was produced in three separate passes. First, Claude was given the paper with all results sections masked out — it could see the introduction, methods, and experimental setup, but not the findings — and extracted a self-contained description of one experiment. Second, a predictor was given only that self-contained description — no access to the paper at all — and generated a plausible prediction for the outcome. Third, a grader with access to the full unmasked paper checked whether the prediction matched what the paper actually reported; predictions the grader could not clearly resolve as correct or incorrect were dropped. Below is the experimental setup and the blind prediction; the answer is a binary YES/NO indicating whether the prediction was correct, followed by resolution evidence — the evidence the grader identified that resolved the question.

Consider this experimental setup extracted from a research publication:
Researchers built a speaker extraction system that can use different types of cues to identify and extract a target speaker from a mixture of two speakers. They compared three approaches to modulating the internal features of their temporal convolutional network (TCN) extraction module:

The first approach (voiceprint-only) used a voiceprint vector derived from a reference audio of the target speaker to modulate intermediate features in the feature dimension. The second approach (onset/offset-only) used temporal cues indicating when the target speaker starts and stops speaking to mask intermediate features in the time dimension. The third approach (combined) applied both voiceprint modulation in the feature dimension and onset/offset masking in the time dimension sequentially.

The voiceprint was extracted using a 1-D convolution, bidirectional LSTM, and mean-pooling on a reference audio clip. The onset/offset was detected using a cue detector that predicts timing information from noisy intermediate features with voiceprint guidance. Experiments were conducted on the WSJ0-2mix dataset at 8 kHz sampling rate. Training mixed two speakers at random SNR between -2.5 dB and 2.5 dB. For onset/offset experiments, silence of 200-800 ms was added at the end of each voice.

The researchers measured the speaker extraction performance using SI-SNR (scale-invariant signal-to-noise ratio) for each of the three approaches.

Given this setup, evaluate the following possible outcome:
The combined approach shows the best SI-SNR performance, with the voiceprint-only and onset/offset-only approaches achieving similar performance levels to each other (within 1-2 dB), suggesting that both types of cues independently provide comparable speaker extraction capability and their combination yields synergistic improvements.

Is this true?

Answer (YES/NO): YES